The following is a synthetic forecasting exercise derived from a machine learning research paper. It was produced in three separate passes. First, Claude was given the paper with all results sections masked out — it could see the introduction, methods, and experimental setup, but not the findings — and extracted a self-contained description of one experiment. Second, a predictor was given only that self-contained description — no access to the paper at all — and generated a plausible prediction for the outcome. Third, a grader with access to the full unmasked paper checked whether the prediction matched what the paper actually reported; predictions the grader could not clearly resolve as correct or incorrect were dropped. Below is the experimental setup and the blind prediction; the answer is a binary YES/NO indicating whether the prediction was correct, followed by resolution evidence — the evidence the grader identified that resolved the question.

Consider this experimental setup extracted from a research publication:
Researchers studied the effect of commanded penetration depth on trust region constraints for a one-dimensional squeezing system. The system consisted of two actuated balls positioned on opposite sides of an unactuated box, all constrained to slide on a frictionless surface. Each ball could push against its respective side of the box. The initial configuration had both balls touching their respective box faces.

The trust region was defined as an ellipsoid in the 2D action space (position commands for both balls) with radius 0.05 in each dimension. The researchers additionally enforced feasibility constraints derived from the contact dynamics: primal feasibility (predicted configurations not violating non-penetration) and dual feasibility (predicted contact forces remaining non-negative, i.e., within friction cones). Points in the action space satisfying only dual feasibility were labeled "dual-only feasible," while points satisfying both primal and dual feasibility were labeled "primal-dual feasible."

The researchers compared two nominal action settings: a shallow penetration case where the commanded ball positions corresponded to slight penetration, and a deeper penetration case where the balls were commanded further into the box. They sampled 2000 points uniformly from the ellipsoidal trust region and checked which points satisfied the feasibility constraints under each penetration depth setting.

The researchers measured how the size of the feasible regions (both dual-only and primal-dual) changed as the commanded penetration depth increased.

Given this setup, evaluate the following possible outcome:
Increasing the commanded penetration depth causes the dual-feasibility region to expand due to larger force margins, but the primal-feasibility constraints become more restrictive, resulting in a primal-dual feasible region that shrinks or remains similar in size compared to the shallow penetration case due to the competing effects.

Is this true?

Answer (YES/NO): NO